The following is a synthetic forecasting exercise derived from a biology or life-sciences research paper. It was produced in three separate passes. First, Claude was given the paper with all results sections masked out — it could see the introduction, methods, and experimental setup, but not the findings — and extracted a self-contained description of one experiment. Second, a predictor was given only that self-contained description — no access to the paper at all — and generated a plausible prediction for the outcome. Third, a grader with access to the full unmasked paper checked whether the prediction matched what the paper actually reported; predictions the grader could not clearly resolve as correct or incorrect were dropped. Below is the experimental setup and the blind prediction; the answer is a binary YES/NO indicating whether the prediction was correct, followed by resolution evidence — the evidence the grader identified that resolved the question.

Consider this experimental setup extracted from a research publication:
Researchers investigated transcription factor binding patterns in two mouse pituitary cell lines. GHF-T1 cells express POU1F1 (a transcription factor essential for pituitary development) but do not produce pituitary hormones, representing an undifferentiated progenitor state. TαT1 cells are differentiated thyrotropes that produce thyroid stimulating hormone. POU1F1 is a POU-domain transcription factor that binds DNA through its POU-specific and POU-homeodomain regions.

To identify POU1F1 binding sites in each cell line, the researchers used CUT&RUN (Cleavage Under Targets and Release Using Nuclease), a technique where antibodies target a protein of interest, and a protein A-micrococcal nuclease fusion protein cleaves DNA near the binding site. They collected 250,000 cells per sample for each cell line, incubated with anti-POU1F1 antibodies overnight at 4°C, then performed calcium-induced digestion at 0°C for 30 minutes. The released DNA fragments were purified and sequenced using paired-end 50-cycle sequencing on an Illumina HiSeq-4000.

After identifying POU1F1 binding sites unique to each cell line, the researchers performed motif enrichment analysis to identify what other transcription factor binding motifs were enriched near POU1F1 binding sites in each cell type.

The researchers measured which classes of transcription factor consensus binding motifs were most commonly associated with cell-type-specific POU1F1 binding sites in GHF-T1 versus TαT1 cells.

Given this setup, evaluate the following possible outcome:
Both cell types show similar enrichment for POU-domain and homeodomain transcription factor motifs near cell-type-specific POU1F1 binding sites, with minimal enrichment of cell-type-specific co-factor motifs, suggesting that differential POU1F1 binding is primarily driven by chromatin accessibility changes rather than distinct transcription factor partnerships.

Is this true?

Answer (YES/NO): NO